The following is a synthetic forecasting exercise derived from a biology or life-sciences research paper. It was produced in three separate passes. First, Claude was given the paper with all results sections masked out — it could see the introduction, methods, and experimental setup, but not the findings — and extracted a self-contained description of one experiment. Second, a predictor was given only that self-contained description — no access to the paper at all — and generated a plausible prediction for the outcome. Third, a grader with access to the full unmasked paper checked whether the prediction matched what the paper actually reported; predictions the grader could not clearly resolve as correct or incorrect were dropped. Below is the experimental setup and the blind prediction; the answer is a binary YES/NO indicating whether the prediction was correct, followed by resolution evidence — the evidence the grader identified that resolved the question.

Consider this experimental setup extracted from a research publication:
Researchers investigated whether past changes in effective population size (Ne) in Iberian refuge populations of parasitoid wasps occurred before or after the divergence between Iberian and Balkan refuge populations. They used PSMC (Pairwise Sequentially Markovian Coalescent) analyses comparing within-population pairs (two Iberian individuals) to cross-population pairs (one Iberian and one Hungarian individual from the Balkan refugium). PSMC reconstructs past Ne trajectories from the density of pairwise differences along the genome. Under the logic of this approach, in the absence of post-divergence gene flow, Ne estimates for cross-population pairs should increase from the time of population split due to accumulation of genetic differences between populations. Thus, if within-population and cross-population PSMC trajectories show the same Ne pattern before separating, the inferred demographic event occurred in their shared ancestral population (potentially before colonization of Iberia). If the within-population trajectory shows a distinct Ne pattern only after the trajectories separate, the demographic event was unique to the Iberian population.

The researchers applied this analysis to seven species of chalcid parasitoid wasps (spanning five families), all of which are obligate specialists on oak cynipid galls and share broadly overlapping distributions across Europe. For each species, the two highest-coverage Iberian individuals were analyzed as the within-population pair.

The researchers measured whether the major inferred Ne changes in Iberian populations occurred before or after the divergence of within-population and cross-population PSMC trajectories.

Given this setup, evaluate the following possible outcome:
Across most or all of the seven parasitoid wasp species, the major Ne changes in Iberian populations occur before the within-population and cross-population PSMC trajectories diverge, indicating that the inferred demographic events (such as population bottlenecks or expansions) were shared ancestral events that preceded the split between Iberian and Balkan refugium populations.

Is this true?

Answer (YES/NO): NO